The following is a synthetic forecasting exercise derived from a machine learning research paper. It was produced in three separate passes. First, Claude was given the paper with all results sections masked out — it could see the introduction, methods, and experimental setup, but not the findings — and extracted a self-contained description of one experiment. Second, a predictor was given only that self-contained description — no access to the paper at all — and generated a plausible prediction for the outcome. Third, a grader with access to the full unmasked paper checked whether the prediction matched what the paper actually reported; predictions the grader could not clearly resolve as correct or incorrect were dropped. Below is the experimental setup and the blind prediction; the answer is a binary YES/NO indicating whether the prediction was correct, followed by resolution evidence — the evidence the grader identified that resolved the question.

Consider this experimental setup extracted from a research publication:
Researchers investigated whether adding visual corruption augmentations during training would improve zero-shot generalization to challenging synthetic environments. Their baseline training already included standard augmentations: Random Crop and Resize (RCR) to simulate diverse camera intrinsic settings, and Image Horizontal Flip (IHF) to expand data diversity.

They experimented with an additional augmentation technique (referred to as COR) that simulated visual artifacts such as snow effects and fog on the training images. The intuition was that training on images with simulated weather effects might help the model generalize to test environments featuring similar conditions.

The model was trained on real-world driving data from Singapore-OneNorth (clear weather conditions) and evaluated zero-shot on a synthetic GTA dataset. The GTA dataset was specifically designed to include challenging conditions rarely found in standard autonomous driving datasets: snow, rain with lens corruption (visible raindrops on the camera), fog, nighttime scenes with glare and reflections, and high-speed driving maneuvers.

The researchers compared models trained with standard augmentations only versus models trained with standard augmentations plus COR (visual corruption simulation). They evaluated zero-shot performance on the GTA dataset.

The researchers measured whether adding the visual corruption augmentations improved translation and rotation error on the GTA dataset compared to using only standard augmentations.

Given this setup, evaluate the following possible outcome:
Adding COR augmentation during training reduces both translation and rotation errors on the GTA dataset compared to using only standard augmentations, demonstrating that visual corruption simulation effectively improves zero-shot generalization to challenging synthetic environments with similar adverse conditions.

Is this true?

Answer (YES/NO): NO